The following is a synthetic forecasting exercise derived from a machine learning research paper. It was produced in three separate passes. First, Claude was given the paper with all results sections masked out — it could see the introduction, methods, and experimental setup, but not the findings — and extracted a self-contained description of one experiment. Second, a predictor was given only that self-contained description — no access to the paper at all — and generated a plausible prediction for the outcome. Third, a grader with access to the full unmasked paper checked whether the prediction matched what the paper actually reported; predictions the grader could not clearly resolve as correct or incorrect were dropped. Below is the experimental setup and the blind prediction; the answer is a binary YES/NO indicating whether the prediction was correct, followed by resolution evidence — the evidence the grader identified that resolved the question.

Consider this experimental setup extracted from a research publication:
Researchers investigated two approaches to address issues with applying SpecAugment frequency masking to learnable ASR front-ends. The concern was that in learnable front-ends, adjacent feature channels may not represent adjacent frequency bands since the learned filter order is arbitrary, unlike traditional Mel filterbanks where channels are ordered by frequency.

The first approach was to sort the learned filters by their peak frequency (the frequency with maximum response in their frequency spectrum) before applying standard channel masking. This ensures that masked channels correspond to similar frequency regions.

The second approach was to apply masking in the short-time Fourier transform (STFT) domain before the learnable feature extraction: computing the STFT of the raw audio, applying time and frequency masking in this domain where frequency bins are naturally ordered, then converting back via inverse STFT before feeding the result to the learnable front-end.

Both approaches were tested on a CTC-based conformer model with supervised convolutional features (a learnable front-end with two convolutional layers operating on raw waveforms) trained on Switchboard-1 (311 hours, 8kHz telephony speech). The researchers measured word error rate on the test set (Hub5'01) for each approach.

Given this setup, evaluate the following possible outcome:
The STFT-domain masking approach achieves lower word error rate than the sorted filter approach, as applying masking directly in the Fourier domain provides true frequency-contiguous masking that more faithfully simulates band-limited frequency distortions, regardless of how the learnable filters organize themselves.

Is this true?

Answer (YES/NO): YES